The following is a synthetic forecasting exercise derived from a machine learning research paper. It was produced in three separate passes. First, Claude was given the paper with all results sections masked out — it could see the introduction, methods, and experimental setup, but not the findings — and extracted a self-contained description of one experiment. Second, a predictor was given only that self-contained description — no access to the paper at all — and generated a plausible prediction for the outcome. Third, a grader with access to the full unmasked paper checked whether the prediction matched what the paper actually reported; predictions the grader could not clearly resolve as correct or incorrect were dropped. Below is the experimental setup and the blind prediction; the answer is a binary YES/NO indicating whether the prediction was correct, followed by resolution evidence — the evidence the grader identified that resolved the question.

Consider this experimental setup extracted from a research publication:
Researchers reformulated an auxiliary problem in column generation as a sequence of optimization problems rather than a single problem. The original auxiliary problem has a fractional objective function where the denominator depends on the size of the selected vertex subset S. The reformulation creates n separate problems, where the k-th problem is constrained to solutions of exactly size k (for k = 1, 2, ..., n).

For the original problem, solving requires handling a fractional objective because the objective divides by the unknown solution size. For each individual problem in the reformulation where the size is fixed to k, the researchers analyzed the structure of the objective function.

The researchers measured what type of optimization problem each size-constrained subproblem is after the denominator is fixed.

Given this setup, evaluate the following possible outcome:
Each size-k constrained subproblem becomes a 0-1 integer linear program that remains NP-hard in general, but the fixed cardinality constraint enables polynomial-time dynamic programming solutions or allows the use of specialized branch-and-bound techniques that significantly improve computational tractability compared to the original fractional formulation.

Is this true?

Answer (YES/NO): NO